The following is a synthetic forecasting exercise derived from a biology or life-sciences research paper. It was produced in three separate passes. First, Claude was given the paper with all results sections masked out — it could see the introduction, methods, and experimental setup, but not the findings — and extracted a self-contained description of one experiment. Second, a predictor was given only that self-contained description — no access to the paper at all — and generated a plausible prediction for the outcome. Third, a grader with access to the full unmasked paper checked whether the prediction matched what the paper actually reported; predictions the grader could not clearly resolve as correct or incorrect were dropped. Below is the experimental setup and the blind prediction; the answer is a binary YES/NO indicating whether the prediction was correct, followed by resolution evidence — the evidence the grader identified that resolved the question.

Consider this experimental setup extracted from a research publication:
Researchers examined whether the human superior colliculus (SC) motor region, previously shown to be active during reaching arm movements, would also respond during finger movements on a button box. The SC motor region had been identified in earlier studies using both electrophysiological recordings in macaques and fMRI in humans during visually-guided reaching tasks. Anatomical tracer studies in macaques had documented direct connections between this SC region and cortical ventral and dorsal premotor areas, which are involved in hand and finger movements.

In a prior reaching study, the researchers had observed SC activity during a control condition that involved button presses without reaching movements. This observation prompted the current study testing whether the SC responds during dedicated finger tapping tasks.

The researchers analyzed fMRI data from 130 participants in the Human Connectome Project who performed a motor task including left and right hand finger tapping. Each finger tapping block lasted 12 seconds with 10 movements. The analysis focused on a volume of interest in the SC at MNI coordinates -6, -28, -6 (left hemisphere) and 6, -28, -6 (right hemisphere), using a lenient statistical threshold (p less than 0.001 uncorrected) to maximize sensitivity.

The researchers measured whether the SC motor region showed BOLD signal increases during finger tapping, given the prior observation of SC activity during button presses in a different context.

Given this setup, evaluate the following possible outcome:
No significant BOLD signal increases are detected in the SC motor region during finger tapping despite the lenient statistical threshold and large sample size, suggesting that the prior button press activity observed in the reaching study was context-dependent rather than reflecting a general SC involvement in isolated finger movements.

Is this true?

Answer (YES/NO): YES